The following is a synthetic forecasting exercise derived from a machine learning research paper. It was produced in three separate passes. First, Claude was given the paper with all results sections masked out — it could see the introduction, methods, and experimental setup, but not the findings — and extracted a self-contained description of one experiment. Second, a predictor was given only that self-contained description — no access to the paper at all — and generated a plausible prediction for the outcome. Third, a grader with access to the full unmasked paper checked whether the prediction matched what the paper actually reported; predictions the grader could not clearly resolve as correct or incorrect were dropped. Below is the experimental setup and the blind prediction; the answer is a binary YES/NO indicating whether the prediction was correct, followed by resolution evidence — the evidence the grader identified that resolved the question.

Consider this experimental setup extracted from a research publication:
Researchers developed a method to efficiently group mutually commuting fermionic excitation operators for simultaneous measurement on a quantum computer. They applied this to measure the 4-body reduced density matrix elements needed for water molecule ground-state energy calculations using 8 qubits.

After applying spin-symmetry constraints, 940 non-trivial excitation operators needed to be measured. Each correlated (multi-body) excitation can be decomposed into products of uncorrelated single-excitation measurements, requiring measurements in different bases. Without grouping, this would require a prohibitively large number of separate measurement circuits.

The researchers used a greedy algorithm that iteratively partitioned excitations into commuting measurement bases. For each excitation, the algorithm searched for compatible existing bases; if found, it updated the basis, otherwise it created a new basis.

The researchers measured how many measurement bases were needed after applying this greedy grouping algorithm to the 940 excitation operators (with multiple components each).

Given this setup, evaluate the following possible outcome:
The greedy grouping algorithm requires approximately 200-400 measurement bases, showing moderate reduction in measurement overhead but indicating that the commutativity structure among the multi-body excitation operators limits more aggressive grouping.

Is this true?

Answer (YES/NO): YES